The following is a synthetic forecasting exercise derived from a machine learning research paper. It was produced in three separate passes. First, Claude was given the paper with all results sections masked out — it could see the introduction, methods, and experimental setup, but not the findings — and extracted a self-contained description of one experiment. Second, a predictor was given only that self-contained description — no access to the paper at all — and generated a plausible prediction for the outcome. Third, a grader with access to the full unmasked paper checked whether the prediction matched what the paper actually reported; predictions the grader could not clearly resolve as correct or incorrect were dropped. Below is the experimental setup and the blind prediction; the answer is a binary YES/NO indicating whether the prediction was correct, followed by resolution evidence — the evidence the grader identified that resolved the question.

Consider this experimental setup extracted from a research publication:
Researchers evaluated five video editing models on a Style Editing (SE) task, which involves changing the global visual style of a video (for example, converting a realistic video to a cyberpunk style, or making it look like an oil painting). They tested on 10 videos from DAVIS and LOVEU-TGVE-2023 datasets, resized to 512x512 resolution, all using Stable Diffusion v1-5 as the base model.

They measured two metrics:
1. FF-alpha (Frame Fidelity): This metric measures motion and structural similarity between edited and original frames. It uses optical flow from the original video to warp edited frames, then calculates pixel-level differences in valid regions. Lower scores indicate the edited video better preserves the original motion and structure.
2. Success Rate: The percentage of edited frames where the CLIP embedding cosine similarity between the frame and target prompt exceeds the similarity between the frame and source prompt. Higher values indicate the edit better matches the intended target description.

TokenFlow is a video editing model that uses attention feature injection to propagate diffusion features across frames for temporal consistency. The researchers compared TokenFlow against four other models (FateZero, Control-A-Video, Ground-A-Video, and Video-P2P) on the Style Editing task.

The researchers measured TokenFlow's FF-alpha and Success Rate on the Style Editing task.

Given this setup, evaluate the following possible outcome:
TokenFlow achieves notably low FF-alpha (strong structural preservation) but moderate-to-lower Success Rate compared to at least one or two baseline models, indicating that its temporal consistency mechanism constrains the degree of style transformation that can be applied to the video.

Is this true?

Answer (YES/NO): NO